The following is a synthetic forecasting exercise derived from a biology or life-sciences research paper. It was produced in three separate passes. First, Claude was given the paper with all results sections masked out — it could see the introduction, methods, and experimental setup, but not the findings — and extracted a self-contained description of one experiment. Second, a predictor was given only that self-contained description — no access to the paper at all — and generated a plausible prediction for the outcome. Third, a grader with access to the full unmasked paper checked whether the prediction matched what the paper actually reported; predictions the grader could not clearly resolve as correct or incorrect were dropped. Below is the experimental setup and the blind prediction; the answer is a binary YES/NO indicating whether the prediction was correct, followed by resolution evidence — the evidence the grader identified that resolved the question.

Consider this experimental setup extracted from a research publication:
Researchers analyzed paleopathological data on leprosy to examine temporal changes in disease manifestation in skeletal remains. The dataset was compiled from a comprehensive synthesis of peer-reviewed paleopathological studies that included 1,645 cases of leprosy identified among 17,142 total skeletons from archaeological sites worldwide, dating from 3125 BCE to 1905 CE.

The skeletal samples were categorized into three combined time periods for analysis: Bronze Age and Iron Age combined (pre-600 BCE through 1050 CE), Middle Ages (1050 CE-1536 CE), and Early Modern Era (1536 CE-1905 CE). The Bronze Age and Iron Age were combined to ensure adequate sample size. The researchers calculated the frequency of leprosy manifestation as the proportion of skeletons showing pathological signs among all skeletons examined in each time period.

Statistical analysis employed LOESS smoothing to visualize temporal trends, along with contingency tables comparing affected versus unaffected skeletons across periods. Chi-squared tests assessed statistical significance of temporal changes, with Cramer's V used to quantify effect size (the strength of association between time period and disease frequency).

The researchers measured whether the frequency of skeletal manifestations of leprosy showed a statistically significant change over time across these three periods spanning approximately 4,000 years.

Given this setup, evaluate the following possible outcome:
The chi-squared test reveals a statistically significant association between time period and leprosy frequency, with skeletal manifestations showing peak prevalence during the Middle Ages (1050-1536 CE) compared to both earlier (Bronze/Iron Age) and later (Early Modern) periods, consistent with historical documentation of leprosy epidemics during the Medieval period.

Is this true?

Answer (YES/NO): YES